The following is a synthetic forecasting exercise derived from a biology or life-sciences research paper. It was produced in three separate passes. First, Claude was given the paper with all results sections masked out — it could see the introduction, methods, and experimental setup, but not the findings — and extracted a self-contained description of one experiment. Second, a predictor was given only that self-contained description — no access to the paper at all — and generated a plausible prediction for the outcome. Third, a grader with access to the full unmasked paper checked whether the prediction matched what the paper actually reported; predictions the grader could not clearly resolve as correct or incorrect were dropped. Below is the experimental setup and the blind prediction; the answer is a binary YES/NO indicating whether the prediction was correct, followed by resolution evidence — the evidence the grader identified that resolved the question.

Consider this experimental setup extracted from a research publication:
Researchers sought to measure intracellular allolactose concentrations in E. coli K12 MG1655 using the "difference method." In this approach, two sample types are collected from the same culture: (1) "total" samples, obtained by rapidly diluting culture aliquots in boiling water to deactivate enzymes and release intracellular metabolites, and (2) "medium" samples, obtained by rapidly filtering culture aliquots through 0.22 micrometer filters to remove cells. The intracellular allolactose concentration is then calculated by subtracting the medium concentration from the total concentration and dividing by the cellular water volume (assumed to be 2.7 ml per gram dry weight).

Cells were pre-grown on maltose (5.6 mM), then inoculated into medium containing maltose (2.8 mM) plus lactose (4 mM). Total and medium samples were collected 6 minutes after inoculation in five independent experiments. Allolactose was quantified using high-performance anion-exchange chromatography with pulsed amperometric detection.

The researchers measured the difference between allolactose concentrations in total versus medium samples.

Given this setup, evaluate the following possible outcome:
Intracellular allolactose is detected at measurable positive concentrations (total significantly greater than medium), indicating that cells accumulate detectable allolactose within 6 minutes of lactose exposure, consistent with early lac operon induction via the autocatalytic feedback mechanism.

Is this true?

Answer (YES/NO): NO